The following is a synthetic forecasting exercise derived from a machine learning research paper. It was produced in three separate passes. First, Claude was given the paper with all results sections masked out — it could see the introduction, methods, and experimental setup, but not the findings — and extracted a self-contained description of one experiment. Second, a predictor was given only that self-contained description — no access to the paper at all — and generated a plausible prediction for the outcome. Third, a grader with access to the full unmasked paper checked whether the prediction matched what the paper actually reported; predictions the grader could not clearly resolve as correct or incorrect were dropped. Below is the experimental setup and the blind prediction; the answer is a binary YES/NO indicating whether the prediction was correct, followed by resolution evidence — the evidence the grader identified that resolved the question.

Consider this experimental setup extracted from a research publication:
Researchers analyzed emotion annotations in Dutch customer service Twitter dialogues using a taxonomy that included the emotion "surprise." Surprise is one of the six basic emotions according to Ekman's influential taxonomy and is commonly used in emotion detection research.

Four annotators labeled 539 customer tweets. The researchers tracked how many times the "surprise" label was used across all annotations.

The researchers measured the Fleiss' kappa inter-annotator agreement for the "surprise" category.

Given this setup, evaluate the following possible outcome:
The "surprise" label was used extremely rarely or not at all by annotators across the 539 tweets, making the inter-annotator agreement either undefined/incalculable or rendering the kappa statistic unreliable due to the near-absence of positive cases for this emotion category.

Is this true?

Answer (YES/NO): YES